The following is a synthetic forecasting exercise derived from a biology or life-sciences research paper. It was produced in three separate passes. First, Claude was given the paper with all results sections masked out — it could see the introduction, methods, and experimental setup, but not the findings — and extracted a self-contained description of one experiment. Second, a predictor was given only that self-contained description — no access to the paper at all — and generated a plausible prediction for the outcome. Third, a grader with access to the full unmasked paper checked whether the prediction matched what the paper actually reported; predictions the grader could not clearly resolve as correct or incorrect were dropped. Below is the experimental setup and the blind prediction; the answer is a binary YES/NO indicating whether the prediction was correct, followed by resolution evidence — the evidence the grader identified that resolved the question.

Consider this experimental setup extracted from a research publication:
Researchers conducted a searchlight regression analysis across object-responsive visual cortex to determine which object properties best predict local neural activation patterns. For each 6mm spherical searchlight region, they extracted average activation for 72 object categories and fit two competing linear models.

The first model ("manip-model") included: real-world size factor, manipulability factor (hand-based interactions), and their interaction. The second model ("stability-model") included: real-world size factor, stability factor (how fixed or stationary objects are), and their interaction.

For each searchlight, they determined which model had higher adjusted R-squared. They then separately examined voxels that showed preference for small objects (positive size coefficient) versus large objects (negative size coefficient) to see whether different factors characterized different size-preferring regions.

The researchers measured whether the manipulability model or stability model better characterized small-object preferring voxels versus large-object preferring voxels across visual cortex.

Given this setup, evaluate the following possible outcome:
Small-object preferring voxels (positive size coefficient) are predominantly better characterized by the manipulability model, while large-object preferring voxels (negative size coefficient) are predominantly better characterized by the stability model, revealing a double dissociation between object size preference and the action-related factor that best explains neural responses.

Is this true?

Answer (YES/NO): YES